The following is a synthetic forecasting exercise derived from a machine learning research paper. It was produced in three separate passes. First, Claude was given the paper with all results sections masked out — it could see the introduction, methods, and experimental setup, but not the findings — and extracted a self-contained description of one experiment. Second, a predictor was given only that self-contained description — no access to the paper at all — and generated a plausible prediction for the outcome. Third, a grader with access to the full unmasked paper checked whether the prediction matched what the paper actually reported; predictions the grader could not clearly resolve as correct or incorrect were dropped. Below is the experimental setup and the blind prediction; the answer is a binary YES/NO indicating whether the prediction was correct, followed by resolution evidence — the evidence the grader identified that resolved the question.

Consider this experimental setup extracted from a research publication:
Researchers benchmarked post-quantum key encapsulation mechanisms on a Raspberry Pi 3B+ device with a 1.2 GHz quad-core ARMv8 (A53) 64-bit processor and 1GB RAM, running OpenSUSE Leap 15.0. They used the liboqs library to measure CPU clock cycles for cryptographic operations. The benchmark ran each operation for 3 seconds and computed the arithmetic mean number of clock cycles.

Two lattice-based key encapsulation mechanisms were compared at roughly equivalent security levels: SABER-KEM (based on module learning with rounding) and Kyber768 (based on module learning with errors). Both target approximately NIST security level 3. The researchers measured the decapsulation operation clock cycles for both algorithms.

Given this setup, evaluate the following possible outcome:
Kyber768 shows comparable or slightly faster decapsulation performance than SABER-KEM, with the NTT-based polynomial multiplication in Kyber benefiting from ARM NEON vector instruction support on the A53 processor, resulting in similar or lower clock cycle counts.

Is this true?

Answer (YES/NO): NO